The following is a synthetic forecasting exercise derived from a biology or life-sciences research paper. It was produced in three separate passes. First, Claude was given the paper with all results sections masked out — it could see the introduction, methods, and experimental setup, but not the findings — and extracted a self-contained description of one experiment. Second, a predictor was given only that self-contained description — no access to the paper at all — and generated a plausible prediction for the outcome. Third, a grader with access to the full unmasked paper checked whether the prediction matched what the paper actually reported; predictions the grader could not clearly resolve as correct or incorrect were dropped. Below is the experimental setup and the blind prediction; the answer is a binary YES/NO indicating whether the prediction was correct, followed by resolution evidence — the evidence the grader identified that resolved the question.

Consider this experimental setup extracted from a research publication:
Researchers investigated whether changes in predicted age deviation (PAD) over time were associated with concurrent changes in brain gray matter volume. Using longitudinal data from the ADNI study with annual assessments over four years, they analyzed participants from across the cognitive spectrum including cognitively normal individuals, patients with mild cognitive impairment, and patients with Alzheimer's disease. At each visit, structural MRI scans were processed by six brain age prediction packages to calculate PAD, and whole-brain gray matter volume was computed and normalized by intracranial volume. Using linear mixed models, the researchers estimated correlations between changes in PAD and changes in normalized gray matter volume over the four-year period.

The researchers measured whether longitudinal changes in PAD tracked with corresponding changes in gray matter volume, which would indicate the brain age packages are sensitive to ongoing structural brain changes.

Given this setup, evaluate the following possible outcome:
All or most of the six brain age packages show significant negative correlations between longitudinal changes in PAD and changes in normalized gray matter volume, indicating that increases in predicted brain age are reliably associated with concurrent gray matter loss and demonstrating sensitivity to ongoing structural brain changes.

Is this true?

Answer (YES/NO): NO